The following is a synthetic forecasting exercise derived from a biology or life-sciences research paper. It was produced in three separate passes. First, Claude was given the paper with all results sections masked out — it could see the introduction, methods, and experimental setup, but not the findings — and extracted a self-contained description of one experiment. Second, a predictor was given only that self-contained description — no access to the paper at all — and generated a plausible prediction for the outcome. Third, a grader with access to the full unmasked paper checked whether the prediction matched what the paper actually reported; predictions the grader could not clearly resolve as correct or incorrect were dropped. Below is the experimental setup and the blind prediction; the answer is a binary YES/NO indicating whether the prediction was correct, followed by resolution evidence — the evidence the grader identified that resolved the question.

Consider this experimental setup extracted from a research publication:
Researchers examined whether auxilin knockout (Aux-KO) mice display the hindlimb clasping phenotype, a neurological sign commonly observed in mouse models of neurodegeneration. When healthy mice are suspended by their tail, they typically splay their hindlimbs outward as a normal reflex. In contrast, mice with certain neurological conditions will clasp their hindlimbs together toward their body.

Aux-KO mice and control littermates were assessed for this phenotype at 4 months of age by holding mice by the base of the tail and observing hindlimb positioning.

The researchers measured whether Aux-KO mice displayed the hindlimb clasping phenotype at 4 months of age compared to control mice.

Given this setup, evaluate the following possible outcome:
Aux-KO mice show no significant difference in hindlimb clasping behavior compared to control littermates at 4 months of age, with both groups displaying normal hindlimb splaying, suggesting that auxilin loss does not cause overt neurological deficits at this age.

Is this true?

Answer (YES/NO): NO